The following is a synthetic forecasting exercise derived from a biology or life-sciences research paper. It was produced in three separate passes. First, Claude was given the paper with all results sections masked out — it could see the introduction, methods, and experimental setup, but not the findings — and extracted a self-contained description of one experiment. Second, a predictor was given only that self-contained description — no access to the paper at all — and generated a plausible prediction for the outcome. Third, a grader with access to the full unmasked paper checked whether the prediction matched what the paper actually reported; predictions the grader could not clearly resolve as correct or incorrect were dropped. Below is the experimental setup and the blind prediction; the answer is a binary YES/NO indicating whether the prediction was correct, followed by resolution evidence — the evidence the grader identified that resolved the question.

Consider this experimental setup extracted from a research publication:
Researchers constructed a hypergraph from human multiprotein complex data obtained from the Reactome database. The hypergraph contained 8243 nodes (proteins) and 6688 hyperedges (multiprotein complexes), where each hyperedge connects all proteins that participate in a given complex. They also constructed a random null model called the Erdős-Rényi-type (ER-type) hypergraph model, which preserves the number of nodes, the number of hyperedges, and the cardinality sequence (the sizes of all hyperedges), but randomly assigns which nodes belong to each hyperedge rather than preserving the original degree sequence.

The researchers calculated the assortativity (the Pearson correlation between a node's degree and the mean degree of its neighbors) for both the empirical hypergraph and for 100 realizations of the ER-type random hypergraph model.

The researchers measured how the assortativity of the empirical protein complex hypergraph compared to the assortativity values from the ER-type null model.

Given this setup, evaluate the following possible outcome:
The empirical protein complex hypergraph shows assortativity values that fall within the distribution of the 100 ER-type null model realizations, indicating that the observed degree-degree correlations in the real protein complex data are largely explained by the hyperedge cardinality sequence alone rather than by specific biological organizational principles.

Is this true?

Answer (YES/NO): NO